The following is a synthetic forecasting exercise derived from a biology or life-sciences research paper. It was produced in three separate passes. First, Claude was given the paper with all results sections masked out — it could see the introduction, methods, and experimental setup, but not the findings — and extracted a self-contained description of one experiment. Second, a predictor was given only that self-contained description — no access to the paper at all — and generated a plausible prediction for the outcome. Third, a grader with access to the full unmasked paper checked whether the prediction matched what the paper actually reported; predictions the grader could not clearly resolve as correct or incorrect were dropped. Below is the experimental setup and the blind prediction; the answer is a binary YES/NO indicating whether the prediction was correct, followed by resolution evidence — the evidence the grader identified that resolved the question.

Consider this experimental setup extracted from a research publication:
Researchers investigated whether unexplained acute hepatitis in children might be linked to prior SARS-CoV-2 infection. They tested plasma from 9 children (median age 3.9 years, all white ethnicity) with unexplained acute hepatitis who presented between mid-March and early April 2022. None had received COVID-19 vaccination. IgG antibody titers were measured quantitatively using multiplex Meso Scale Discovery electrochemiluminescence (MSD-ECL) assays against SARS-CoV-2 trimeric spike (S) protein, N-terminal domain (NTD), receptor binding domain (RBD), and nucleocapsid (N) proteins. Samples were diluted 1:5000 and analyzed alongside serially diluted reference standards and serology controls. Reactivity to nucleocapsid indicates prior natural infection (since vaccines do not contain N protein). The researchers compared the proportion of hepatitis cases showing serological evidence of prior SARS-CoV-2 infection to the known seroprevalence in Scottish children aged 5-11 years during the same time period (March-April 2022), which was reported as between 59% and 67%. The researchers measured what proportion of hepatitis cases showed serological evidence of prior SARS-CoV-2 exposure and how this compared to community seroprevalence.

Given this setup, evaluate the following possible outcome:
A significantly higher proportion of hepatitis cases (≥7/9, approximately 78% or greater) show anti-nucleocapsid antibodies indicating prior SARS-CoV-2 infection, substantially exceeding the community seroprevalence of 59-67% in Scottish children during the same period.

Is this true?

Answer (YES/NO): NO